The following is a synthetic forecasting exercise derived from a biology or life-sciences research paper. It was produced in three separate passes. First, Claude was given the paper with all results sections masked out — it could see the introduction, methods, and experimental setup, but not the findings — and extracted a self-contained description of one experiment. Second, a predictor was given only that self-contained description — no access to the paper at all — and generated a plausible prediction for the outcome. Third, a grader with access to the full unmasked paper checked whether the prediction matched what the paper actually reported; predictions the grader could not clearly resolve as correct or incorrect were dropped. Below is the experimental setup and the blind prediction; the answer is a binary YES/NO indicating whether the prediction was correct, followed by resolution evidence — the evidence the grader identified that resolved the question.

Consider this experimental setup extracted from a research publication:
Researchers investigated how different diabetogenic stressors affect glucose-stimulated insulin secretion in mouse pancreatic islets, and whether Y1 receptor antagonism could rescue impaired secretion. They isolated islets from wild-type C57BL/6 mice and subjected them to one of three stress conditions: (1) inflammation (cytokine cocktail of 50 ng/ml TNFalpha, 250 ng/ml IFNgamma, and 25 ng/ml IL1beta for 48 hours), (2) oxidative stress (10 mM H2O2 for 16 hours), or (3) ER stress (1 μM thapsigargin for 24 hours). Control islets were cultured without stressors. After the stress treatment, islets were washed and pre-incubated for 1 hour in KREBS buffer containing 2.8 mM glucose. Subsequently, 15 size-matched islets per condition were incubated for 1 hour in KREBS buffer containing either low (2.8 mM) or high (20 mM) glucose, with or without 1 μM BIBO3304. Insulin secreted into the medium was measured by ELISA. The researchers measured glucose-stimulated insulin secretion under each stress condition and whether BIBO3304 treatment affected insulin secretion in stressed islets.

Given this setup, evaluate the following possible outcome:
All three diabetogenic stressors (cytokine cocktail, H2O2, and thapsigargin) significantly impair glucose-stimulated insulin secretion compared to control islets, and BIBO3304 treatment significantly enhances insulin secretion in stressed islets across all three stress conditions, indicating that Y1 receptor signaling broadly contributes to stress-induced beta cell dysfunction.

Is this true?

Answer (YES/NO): NO